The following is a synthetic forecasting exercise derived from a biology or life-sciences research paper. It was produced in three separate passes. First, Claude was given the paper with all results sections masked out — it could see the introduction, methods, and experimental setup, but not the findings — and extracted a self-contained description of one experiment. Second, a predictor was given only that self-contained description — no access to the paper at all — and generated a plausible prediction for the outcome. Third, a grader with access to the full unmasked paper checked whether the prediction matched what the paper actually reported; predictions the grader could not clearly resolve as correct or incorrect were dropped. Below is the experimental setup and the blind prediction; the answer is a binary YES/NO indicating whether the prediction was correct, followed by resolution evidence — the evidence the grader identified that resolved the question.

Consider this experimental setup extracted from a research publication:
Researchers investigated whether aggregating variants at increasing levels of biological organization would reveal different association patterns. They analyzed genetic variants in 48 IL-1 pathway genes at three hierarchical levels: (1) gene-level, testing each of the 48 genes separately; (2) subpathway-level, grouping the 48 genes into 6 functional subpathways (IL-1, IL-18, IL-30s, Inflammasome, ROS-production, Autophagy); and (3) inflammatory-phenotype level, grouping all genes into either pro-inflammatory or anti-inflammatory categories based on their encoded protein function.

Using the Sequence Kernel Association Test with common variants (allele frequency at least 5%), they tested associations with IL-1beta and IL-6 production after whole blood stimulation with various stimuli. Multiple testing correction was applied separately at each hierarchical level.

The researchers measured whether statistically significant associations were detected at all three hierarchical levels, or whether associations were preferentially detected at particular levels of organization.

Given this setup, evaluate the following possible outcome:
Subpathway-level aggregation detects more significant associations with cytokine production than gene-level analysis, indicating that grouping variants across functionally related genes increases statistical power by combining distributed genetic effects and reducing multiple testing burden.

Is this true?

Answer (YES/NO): YES